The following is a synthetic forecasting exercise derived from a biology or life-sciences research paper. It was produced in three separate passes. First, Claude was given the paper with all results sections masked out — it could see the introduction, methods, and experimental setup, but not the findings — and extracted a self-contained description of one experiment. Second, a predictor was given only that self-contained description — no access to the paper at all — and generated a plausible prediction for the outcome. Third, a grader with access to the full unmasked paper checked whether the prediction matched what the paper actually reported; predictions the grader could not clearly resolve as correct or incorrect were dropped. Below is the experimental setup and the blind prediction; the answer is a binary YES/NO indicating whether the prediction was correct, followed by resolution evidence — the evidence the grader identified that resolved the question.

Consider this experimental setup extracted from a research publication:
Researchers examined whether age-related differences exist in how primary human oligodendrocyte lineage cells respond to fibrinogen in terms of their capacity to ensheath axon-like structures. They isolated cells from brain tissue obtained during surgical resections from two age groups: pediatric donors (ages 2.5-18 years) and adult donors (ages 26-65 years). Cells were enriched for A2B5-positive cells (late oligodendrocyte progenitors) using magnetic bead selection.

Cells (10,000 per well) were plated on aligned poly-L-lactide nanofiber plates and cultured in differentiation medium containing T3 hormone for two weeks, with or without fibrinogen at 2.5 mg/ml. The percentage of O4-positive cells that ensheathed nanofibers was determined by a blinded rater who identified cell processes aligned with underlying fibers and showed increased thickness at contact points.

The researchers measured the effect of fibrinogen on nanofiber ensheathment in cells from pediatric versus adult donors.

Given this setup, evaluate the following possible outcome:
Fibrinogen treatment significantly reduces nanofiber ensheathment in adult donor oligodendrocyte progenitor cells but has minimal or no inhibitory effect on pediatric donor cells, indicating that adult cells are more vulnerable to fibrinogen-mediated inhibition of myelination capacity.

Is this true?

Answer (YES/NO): NO